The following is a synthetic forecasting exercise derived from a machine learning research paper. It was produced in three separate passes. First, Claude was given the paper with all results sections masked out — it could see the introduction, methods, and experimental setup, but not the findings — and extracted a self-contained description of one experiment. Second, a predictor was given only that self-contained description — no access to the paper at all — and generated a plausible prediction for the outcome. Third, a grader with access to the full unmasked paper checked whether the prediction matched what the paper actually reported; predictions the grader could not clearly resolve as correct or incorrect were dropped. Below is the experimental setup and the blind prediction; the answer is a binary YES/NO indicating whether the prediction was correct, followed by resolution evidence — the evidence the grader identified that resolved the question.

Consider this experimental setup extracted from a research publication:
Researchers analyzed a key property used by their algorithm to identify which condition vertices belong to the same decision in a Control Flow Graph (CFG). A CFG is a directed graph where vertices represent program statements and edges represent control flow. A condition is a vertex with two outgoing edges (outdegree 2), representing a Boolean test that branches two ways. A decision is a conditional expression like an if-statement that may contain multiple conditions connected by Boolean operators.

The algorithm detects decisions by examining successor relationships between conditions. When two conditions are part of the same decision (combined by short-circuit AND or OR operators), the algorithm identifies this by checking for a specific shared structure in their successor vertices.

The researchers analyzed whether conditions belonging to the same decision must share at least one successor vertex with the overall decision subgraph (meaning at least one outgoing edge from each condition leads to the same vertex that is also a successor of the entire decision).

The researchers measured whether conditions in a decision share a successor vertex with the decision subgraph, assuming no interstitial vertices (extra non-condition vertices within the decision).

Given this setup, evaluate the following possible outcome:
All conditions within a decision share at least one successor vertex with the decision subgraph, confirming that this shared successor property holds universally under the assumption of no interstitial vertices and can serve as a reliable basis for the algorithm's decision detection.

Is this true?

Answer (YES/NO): YES